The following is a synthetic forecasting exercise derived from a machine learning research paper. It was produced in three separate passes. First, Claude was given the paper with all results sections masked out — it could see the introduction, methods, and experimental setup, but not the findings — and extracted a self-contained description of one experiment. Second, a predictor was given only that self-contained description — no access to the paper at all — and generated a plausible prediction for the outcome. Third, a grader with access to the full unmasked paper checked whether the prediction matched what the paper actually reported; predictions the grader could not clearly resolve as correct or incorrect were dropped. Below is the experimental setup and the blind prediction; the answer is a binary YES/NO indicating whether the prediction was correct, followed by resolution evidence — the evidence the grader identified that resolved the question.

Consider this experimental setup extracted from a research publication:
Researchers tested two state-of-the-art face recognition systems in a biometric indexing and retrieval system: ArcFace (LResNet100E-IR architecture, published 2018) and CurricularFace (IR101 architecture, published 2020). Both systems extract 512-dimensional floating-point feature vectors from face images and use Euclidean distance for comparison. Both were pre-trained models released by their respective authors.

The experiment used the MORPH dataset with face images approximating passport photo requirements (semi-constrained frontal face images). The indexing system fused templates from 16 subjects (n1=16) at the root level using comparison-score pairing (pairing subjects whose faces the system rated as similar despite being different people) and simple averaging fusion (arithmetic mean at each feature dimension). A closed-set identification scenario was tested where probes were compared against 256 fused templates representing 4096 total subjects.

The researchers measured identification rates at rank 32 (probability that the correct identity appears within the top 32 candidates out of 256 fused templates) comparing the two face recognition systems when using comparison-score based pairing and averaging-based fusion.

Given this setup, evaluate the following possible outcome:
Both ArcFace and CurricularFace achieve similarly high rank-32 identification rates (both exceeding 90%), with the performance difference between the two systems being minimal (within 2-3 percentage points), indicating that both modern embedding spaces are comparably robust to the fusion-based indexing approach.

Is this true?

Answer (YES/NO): YES